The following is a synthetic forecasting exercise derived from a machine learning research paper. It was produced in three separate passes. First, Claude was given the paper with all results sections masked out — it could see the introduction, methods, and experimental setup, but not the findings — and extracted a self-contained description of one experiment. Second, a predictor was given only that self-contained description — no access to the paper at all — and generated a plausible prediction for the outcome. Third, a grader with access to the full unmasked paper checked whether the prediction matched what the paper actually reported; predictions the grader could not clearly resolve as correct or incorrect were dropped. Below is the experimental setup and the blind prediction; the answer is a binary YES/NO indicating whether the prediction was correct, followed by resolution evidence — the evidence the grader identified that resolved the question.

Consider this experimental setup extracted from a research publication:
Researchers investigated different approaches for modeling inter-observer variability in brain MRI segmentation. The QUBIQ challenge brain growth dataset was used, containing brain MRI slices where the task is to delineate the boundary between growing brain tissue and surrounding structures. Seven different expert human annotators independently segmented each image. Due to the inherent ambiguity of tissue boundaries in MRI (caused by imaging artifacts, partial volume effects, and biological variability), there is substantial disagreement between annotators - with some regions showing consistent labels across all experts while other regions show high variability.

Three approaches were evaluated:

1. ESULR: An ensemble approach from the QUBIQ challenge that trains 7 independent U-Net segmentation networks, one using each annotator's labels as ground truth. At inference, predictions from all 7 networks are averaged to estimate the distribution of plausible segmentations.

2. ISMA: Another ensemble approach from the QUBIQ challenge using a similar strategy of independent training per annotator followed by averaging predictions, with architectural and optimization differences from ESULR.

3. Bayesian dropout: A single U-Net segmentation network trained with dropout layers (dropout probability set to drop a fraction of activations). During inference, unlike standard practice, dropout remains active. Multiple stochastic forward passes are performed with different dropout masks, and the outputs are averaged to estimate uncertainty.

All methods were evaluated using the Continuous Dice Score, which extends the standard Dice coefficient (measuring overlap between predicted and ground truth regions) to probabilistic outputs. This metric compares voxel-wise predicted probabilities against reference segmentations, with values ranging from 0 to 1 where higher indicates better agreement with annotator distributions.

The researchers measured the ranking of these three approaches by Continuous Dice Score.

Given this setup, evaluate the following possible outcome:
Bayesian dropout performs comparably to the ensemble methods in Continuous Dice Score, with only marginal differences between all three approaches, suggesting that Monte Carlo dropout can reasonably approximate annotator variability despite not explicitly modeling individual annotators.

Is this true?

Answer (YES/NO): NO